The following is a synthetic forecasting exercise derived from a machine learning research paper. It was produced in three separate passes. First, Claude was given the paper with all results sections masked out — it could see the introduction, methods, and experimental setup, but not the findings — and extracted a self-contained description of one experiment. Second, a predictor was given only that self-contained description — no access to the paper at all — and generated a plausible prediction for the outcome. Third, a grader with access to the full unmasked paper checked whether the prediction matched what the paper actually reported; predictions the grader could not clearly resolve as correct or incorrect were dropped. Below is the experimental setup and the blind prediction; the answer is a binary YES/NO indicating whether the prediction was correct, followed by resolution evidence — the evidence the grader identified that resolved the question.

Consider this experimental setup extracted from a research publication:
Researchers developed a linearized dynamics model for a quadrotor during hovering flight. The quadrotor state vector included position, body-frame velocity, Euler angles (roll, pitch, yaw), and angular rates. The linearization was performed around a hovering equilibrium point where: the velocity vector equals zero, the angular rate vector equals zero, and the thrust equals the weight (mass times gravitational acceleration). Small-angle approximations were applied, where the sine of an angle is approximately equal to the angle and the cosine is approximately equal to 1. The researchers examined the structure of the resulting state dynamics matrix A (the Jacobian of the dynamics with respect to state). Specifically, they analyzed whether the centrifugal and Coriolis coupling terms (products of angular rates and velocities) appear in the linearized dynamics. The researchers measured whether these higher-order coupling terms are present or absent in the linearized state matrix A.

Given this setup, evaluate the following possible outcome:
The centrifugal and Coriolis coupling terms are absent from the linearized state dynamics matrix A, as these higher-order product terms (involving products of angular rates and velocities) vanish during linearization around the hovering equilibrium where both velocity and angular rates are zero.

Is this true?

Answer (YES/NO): YES